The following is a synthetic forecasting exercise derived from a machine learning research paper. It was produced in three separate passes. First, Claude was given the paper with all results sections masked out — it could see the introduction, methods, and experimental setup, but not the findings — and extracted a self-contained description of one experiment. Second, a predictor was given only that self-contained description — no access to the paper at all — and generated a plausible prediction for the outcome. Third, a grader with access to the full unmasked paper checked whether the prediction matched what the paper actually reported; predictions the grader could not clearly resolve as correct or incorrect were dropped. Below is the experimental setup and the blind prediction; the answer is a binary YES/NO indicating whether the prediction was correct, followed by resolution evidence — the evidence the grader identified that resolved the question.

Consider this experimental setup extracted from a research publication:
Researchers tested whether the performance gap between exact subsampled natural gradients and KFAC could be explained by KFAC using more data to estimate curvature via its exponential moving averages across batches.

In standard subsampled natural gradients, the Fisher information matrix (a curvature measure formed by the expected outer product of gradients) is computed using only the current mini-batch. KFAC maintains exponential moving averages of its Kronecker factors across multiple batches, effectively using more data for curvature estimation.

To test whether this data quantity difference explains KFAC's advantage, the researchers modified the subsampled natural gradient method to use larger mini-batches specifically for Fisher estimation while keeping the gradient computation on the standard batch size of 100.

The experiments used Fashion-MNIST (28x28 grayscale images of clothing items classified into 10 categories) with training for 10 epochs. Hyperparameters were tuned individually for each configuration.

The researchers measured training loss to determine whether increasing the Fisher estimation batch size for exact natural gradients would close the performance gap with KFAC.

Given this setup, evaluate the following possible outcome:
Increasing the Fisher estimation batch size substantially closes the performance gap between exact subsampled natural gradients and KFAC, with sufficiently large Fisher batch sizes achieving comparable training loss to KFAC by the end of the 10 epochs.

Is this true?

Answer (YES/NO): NO